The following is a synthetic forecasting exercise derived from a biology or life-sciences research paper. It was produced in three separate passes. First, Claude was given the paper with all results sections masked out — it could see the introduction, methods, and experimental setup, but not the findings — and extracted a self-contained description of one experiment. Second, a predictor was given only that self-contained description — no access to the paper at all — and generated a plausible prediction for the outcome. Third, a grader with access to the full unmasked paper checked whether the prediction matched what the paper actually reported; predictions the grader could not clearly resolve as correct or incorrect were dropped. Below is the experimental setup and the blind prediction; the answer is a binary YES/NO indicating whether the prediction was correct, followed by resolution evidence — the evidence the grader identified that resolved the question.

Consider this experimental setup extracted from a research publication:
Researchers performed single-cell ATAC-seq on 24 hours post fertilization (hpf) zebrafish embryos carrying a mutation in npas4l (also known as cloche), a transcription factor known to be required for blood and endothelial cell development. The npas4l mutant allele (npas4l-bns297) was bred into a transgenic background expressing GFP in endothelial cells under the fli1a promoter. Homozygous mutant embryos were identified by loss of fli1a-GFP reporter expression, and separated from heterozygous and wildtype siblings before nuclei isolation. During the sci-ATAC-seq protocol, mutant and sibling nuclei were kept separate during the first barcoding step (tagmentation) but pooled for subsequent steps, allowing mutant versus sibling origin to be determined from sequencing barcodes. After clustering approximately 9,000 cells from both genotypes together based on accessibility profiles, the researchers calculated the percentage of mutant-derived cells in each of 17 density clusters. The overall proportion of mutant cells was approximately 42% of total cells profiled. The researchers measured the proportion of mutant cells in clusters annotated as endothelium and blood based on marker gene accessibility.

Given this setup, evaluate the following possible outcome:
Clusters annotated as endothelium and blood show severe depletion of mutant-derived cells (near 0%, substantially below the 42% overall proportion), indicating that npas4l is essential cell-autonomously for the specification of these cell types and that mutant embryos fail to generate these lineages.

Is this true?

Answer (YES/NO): YES